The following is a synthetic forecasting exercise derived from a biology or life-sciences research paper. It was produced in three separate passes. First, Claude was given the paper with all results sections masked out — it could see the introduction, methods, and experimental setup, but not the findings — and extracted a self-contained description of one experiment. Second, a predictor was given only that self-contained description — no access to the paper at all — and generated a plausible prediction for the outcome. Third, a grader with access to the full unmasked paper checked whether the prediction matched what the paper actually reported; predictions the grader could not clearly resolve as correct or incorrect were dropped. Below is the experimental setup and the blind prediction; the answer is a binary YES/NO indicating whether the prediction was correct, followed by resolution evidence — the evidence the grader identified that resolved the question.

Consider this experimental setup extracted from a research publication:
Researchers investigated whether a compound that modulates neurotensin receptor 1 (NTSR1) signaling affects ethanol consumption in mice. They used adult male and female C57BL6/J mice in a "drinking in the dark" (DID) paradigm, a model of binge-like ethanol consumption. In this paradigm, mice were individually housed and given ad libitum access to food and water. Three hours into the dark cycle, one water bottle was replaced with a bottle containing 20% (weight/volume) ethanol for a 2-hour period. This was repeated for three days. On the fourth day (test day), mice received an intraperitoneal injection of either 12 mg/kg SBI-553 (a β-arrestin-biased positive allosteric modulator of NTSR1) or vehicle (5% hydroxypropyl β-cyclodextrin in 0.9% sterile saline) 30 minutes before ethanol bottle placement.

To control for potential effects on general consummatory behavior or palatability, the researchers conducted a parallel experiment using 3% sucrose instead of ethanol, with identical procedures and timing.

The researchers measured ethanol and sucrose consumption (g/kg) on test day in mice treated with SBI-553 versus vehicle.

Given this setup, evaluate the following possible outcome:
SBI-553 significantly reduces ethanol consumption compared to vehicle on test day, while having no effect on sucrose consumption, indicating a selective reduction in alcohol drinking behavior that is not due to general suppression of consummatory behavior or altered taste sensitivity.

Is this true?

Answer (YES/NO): YES